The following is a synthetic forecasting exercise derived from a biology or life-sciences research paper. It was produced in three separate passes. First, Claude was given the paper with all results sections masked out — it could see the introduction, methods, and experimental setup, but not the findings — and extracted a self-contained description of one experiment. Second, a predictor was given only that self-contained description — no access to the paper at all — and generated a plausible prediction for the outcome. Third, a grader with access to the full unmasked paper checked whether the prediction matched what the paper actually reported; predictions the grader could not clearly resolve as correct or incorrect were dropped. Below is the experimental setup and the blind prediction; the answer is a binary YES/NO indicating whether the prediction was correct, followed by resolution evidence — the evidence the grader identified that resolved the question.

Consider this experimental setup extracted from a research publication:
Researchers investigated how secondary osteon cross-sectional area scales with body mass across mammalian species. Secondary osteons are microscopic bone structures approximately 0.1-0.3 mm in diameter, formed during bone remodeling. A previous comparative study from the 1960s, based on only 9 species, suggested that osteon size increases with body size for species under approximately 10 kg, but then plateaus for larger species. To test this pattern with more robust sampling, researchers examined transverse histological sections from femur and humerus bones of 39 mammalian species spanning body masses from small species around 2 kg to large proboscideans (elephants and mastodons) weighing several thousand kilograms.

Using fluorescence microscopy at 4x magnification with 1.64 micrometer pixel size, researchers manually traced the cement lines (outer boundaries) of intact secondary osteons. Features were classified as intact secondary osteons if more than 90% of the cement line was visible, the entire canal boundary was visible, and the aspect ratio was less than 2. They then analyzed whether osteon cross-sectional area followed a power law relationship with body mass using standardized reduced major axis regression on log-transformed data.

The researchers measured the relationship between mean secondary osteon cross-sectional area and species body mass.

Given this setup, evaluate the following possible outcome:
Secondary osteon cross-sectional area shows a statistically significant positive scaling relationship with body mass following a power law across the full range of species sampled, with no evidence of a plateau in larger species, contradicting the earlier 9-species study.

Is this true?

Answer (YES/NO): YES